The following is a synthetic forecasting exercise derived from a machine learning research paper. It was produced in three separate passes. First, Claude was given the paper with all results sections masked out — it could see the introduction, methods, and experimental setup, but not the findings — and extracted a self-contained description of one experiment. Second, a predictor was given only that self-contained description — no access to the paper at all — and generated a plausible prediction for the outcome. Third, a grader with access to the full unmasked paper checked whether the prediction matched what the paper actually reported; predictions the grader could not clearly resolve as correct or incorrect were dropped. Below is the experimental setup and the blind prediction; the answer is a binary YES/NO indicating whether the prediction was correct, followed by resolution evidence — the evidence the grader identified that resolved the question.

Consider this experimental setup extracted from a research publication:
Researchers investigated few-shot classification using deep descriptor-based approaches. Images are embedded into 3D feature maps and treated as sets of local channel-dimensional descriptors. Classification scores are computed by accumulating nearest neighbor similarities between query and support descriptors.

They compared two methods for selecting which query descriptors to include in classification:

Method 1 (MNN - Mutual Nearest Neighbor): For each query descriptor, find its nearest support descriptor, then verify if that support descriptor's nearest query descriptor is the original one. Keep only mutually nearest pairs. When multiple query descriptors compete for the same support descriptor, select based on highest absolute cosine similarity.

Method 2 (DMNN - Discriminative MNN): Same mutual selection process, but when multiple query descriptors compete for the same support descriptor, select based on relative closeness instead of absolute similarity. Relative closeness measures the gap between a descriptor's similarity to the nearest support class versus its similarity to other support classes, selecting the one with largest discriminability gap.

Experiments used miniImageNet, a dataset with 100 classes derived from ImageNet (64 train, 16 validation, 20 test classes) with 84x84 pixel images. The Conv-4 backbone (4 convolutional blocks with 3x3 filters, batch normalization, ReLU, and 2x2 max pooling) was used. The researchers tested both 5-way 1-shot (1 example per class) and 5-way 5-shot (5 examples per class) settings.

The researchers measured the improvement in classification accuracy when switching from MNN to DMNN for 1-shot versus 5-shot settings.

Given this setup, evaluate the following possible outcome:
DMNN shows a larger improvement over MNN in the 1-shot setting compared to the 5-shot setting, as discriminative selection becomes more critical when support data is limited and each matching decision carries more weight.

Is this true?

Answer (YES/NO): NO